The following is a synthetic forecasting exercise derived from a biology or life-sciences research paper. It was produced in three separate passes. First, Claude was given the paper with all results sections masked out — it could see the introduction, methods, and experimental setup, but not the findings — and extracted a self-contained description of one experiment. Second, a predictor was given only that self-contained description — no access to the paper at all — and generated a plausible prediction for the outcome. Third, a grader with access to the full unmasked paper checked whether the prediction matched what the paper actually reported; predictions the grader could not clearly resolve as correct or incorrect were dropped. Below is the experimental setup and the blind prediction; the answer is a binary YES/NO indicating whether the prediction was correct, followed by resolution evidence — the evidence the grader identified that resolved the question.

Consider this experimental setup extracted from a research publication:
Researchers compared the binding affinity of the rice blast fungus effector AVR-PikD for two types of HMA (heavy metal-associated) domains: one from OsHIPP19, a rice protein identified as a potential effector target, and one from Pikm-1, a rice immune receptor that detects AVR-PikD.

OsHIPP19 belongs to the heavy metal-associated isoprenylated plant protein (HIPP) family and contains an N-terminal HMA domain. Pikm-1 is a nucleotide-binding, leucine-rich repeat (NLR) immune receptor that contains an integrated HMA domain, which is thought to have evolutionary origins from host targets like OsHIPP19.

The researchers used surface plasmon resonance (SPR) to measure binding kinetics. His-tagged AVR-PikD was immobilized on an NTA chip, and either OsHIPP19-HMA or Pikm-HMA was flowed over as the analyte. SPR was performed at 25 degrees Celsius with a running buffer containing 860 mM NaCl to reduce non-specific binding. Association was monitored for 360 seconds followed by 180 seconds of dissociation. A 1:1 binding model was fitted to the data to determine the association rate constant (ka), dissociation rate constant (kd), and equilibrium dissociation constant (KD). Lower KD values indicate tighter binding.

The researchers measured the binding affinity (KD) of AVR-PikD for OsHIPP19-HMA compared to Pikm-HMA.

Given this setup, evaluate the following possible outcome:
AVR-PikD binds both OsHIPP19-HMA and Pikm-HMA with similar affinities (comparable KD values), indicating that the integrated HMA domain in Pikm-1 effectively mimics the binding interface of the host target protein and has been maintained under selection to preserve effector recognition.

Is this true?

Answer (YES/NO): NO